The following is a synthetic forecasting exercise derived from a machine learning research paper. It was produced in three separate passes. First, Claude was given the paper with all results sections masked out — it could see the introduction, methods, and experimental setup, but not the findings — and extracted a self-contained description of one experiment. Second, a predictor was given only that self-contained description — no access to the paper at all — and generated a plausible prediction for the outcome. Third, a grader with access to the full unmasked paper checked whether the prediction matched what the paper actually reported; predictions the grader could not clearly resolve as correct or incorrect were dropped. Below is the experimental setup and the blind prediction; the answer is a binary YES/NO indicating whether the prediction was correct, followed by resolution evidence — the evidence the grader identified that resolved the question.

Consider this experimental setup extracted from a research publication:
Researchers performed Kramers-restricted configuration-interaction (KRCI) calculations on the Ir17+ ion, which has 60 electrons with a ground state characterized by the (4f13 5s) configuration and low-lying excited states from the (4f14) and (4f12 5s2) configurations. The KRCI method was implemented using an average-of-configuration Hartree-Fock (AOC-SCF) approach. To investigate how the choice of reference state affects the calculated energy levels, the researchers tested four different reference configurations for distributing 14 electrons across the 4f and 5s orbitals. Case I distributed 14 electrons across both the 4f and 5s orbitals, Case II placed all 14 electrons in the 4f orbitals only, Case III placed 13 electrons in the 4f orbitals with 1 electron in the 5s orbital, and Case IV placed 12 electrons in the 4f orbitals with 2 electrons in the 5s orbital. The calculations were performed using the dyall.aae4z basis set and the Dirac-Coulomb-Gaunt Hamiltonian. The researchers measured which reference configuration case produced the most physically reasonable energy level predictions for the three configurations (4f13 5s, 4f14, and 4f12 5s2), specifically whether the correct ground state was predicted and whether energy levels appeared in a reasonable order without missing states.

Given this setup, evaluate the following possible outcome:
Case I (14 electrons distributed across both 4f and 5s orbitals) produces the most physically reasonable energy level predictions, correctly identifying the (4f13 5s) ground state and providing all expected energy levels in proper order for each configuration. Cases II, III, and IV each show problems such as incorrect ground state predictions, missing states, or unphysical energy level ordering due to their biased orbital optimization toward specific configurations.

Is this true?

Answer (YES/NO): NO